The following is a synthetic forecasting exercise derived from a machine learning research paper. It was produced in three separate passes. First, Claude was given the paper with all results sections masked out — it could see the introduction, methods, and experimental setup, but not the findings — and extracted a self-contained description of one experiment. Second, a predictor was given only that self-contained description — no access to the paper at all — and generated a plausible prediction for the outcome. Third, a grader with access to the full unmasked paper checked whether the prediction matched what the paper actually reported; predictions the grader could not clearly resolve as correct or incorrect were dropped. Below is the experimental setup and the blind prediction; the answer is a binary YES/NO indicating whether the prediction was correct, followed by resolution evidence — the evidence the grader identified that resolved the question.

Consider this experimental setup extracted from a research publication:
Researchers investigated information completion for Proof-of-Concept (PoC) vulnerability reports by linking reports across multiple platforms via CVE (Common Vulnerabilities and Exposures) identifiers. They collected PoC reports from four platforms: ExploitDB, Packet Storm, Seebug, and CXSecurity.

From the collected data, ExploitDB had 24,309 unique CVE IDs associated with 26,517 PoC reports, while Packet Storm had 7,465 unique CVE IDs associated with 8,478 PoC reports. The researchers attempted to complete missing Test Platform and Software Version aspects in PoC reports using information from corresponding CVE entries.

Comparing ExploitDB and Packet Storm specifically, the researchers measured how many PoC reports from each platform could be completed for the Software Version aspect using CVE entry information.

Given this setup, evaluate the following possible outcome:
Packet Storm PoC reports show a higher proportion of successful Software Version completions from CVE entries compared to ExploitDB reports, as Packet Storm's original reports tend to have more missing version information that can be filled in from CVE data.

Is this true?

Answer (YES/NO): YES